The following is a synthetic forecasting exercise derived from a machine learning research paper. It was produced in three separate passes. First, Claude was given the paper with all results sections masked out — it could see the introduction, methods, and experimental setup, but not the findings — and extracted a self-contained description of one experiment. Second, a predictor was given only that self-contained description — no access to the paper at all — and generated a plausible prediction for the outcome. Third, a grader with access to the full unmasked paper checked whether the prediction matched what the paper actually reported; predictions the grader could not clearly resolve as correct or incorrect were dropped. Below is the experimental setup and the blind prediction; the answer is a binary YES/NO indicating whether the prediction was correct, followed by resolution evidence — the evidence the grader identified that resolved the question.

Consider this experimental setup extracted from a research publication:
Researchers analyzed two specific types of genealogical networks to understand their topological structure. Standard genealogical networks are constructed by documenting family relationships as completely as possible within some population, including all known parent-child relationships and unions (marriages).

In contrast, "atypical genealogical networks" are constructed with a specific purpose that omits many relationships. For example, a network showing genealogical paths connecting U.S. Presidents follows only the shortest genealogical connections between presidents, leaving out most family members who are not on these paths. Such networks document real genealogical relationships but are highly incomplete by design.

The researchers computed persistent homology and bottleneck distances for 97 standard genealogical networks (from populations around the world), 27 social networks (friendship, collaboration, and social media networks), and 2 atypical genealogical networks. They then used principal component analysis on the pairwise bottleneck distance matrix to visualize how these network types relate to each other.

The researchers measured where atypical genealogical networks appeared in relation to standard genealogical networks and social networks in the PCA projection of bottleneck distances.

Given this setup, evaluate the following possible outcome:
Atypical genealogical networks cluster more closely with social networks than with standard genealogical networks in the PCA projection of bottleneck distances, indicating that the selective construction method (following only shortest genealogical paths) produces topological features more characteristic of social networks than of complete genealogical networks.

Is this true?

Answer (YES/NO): NO